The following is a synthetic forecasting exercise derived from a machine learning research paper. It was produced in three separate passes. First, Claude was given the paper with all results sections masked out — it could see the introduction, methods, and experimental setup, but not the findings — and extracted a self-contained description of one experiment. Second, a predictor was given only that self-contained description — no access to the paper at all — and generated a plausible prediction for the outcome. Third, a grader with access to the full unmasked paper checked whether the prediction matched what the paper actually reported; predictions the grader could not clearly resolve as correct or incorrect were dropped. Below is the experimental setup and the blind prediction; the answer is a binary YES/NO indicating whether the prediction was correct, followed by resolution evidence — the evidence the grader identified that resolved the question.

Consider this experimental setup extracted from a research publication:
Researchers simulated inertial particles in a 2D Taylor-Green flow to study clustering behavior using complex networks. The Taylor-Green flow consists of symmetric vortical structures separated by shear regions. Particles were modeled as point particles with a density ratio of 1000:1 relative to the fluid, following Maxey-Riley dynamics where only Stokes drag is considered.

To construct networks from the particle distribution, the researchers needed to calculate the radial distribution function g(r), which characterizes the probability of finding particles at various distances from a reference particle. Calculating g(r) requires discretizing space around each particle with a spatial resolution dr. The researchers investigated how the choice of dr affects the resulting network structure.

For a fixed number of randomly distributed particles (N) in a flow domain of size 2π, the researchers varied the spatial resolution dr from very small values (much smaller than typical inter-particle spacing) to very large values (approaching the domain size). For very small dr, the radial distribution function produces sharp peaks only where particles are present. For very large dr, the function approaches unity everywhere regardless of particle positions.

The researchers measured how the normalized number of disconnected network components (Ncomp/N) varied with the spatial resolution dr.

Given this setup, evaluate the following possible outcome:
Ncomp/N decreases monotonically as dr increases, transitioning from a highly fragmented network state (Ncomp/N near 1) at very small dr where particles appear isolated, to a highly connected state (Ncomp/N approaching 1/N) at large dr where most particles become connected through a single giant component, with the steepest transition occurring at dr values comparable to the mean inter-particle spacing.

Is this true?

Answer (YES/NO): NO